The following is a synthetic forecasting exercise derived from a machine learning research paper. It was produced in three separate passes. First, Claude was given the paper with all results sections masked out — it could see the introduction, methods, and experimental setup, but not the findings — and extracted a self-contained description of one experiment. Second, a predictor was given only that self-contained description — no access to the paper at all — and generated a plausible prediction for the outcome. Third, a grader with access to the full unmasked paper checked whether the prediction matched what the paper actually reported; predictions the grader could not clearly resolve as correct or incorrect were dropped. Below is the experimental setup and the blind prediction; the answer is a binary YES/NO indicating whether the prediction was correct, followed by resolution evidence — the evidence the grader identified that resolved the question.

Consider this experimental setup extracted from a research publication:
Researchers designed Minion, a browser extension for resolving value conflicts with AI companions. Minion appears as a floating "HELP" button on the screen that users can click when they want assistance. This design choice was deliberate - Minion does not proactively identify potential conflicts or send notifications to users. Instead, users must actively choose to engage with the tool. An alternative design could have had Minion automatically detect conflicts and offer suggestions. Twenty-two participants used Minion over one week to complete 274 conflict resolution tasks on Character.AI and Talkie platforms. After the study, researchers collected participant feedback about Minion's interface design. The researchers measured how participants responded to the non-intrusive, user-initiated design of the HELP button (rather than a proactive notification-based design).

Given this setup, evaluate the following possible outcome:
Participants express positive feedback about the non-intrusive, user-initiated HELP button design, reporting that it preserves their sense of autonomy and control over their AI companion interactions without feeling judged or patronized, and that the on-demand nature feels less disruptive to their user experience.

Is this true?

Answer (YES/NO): YES